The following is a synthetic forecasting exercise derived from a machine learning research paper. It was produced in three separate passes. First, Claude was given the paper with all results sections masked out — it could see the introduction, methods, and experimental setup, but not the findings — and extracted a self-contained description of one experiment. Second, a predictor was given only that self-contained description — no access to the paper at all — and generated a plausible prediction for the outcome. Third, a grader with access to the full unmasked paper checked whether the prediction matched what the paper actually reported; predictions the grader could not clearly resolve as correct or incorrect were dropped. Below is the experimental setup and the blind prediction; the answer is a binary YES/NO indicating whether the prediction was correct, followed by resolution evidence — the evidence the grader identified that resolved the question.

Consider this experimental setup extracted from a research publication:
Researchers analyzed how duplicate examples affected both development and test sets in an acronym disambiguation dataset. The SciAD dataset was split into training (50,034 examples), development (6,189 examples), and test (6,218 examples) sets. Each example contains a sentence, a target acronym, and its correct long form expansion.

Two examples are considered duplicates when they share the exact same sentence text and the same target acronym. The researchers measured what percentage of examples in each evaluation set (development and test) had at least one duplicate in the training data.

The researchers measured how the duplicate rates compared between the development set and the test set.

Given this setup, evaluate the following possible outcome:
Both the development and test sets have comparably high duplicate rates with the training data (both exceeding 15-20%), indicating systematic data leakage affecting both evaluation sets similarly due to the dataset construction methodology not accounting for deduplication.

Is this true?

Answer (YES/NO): YES